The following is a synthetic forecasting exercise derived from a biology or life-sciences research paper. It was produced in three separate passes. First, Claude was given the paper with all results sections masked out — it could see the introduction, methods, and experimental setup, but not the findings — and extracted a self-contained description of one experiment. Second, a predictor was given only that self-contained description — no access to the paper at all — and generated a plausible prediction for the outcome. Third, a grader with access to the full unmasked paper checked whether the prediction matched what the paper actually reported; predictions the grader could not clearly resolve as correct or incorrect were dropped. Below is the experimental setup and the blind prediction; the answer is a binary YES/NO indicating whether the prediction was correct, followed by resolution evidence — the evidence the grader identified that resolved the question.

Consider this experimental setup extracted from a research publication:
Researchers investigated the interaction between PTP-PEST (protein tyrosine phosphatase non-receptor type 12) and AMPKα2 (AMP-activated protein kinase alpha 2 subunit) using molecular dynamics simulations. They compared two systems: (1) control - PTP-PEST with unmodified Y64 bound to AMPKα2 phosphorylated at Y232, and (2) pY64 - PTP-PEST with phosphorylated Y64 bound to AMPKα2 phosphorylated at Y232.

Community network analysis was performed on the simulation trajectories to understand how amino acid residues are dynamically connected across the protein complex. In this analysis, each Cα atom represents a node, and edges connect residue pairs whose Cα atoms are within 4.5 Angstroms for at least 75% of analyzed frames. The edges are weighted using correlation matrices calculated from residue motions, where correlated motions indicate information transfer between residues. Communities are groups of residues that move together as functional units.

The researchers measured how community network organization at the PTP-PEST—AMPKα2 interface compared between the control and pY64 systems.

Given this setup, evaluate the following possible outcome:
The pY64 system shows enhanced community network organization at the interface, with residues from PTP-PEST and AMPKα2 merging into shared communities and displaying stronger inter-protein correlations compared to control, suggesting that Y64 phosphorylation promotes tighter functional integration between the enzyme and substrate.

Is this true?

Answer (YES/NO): YES